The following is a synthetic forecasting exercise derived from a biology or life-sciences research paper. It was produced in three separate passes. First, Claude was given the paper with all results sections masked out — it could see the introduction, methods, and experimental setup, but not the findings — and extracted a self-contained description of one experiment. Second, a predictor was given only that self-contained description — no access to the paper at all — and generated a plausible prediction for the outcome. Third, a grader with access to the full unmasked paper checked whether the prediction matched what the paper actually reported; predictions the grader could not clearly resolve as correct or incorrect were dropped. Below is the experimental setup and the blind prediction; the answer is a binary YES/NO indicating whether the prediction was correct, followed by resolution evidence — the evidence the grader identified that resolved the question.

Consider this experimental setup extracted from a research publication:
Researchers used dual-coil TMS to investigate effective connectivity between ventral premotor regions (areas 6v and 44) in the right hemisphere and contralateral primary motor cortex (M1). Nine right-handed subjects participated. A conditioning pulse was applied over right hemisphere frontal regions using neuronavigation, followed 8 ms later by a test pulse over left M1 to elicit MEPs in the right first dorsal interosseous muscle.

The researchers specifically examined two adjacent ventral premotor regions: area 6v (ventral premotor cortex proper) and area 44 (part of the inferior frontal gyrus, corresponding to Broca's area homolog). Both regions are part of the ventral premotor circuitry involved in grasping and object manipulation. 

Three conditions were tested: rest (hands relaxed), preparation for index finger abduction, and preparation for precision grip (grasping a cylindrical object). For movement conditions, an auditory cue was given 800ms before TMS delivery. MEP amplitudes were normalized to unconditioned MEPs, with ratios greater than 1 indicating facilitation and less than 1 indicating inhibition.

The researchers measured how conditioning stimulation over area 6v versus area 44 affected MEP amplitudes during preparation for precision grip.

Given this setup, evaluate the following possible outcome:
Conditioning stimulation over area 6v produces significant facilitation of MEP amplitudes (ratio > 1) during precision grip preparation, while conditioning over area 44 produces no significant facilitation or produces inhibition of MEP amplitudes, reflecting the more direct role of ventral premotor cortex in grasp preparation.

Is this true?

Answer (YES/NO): NO